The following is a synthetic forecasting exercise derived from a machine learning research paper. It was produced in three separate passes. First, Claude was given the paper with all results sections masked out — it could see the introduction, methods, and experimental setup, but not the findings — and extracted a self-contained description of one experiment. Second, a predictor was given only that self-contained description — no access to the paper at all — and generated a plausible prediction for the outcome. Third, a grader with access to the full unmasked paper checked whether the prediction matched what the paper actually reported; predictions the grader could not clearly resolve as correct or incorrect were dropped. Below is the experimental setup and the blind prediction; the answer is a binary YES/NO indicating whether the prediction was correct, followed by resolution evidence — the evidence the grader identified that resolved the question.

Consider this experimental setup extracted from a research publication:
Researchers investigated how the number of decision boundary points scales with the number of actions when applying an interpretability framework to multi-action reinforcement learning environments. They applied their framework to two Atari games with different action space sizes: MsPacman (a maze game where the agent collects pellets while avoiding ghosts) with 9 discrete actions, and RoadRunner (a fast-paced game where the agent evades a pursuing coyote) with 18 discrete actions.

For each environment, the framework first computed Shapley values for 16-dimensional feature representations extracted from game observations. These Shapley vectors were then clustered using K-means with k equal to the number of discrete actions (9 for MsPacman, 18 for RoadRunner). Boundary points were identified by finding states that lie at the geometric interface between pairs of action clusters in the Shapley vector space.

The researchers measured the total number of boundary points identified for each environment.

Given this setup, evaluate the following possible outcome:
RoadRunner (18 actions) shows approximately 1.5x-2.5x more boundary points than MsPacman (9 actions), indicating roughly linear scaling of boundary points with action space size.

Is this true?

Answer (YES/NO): NO